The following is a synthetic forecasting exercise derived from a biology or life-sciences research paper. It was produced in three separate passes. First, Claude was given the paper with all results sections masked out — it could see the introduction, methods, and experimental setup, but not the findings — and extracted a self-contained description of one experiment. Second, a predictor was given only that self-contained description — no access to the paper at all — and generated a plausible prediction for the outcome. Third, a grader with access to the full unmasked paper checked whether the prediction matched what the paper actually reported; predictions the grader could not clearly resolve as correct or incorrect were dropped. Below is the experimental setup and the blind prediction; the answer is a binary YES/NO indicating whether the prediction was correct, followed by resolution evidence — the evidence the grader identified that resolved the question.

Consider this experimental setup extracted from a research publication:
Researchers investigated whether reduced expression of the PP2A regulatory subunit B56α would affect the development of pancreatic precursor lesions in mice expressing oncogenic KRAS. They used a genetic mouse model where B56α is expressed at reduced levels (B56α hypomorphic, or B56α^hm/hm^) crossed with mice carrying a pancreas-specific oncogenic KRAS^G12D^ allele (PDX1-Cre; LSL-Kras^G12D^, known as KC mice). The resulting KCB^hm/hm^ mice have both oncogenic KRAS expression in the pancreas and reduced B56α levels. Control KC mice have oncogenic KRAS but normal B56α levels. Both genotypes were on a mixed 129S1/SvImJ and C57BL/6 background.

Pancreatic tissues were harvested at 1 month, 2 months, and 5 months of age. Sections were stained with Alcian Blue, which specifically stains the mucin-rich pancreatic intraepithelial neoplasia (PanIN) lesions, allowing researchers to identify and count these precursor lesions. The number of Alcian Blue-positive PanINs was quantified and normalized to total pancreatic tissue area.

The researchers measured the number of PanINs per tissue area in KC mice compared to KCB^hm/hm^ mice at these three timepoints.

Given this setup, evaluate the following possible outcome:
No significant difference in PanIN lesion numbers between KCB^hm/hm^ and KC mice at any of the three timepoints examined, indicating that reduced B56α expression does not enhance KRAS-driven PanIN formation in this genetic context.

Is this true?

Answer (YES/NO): NO